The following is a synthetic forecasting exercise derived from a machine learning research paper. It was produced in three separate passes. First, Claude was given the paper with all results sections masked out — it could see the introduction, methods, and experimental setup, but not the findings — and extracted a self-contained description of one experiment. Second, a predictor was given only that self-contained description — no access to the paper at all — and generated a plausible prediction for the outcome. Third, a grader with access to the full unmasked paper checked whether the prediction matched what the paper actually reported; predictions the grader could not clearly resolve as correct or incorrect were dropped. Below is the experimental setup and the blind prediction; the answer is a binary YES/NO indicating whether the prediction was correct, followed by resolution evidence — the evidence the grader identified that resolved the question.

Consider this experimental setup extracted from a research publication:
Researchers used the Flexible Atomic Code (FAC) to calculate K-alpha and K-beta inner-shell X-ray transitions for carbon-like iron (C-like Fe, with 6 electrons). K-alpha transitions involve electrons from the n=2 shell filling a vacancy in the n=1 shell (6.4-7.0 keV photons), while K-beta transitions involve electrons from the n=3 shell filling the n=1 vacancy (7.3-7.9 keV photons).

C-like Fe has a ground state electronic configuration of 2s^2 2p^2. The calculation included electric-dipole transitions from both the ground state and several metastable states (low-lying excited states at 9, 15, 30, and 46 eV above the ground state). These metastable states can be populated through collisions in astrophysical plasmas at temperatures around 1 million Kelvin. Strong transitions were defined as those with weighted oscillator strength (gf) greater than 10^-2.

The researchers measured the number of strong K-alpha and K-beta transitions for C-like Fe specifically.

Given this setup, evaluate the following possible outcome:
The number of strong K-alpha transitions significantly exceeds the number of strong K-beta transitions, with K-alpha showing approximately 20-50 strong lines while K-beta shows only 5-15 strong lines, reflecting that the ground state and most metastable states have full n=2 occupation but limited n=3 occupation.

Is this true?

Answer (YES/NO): NO